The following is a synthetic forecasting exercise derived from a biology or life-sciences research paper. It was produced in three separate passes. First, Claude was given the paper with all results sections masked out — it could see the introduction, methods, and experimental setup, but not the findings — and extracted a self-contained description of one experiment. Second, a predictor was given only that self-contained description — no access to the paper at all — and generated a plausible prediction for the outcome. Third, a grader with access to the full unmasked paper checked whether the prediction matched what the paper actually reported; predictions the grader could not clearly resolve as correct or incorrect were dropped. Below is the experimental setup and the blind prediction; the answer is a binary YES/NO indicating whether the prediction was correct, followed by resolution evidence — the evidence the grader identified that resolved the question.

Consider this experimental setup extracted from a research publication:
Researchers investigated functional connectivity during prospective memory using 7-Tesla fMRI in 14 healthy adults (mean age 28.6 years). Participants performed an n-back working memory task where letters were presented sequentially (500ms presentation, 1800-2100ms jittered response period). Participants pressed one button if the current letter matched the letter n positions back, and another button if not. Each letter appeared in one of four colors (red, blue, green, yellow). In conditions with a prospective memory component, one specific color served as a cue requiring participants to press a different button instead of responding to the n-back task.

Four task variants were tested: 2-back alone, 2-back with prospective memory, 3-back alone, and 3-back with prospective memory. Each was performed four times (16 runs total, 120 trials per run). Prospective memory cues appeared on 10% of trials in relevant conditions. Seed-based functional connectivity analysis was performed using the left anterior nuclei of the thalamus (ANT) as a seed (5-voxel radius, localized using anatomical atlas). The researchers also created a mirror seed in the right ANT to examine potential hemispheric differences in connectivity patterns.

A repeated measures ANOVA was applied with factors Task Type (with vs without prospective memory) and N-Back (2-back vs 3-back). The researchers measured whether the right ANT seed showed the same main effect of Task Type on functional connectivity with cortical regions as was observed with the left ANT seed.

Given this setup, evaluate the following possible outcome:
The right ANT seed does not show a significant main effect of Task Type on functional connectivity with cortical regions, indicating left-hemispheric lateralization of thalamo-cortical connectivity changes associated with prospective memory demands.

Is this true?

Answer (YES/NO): NO